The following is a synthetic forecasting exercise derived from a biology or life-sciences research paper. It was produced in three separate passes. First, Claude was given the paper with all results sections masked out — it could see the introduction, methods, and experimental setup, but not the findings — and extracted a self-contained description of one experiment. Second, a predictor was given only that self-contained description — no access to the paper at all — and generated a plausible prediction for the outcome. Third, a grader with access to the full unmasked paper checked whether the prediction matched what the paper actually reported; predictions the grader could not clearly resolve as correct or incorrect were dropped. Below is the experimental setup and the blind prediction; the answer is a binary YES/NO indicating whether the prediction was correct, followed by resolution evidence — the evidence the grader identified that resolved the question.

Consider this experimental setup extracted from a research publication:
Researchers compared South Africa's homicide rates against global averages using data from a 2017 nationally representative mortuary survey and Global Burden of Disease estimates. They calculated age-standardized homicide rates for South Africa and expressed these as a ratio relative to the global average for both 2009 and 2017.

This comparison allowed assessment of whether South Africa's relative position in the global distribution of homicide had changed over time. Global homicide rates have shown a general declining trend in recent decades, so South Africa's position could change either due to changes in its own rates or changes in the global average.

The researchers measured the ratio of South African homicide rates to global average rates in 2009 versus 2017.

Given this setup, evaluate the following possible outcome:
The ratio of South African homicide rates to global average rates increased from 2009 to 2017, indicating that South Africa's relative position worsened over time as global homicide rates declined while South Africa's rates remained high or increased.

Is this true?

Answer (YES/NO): YES